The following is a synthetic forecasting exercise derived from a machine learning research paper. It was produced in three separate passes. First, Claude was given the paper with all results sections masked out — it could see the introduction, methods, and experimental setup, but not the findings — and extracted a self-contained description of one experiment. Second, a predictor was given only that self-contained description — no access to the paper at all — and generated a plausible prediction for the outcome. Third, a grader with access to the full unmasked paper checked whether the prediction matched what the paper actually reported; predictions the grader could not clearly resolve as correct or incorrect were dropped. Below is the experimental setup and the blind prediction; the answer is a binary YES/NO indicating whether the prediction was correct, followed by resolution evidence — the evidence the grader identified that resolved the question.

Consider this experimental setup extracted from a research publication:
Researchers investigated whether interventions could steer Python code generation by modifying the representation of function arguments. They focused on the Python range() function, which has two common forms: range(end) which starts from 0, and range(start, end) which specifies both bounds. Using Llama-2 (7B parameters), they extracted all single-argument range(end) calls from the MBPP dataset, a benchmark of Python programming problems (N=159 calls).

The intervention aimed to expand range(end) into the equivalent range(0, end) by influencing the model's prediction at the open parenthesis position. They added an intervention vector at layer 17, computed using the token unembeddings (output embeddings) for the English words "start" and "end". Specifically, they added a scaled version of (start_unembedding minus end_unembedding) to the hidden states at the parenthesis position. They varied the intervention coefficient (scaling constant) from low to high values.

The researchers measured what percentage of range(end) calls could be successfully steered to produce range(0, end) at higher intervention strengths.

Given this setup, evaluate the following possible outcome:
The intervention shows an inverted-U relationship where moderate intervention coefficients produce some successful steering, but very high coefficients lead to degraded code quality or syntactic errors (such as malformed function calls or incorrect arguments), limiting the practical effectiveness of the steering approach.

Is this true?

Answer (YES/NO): NO